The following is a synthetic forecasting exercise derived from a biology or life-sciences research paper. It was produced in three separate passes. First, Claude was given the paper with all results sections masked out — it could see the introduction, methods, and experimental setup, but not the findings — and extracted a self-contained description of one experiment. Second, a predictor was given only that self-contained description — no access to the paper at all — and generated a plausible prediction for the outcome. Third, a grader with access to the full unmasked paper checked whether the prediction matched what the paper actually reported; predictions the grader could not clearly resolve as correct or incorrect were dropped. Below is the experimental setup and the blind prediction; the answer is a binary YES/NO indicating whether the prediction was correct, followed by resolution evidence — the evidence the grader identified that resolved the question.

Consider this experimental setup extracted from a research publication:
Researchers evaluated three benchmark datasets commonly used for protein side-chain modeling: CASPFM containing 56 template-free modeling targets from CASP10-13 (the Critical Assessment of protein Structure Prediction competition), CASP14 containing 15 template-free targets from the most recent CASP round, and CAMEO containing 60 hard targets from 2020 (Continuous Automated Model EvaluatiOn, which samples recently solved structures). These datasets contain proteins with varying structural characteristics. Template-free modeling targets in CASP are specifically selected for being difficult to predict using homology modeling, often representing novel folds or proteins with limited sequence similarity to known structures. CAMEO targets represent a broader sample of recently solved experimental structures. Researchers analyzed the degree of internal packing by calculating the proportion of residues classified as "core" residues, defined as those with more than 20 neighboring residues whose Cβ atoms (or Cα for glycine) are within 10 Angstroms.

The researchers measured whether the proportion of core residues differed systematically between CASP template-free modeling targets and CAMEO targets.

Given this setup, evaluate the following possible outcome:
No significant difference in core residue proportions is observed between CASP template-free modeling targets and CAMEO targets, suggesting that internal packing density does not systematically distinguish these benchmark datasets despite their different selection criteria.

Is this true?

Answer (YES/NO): NO